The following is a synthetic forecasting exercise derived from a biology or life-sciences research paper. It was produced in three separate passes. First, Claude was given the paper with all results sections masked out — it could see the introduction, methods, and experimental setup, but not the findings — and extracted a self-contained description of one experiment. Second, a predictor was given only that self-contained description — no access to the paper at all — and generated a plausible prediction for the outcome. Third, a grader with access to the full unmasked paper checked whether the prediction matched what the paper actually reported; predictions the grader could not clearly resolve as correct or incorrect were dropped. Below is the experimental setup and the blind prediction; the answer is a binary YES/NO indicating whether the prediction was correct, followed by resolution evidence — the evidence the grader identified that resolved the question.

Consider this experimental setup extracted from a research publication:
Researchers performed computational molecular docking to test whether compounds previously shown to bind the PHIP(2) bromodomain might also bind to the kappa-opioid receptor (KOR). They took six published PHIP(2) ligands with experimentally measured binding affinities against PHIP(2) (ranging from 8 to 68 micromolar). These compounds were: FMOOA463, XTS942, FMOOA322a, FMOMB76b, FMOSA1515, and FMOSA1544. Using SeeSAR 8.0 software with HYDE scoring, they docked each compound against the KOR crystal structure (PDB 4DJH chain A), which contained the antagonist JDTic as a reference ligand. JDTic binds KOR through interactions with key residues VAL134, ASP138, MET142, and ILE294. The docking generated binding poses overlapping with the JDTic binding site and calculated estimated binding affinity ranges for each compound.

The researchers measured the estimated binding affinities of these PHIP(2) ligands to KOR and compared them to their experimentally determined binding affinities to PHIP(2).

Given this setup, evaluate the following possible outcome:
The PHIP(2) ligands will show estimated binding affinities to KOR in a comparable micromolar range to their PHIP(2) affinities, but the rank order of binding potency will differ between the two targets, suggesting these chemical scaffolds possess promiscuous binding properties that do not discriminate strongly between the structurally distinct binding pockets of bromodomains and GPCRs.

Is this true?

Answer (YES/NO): NO